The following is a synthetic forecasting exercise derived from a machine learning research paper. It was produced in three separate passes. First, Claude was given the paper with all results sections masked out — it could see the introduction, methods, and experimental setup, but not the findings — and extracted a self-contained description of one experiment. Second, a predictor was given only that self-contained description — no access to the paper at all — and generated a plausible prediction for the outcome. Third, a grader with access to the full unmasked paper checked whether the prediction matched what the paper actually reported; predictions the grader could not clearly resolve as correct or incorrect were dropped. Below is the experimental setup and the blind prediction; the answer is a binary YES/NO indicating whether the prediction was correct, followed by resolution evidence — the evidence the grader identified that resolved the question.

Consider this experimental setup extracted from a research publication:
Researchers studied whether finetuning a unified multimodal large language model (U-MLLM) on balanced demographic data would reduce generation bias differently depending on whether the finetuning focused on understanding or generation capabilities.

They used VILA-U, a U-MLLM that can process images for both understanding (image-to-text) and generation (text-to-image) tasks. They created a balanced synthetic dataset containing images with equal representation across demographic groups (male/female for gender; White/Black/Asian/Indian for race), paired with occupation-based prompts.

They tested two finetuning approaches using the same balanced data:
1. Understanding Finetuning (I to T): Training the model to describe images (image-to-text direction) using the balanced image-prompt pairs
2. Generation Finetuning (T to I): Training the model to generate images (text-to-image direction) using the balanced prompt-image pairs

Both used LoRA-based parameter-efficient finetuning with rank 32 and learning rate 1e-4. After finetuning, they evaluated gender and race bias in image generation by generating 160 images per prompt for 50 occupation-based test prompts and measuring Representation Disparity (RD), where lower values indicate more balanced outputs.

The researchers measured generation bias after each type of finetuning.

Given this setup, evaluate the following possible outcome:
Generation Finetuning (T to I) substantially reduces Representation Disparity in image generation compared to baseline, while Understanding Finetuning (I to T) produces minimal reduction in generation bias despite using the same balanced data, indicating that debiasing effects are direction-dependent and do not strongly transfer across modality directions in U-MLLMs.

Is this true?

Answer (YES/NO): YES